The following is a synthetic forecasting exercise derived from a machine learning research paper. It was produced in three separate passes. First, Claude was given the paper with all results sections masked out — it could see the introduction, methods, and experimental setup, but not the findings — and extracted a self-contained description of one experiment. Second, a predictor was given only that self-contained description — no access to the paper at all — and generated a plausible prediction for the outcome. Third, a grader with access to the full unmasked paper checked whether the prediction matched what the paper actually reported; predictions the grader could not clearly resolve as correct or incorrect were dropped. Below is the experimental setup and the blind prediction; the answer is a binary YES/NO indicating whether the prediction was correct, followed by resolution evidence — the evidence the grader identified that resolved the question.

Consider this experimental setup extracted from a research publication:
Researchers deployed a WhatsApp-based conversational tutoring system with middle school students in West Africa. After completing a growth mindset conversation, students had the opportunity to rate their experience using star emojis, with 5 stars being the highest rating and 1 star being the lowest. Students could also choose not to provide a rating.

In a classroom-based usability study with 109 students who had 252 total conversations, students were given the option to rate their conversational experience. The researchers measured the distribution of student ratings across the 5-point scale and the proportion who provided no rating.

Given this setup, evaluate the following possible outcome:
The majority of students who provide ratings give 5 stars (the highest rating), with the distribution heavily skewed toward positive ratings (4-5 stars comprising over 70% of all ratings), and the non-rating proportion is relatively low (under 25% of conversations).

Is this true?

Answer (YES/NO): NO